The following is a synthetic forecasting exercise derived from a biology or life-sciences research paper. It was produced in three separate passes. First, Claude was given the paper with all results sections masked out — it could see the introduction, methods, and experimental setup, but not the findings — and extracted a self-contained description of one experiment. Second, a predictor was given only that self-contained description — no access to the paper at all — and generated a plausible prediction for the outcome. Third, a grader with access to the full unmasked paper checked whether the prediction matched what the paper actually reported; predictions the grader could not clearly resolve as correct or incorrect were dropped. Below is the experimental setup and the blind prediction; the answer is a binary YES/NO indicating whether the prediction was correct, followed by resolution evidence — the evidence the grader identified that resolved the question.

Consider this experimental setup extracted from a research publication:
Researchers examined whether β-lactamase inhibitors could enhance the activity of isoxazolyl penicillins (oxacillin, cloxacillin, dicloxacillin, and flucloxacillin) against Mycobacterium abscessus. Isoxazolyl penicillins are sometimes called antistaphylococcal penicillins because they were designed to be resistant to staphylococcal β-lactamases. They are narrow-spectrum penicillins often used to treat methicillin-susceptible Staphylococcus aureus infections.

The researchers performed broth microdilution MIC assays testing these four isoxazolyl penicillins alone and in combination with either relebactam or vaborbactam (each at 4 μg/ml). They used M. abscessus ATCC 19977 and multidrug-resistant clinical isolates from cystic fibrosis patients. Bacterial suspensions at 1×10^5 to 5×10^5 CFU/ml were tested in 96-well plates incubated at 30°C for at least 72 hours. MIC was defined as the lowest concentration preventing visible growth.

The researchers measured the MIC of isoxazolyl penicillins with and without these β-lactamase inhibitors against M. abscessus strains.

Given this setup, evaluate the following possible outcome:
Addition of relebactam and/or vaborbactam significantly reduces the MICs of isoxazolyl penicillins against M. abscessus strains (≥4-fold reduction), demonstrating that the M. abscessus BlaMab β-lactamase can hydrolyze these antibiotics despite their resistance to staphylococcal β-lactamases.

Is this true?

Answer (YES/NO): NO